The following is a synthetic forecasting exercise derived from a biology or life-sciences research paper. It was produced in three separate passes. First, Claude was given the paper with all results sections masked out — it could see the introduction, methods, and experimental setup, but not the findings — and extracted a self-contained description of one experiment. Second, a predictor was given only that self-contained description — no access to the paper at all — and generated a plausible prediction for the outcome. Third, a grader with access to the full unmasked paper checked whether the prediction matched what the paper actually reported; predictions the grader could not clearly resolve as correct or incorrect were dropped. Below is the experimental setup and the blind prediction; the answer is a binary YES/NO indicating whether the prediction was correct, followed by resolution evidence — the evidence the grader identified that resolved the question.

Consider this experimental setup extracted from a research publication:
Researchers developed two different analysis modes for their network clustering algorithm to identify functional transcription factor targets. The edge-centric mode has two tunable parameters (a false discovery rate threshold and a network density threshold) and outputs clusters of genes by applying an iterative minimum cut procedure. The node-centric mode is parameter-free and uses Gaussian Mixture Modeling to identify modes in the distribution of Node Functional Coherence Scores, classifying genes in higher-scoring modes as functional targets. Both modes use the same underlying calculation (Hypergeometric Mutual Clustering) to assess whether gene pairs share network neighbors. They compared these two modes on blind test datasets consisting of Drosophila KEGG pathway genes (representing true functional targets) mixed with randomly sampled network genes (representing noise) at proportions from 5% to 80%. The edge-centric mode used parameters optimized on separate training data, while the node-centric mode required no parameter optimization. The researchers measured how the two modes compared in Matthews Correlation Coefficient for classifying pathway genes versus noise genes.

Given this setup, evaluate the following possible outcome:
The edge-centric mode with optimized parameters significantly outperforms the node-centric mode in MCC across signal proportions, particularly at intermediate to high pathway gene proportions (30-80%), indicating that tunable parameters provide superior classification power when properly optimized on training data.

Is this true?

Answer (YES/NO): NO